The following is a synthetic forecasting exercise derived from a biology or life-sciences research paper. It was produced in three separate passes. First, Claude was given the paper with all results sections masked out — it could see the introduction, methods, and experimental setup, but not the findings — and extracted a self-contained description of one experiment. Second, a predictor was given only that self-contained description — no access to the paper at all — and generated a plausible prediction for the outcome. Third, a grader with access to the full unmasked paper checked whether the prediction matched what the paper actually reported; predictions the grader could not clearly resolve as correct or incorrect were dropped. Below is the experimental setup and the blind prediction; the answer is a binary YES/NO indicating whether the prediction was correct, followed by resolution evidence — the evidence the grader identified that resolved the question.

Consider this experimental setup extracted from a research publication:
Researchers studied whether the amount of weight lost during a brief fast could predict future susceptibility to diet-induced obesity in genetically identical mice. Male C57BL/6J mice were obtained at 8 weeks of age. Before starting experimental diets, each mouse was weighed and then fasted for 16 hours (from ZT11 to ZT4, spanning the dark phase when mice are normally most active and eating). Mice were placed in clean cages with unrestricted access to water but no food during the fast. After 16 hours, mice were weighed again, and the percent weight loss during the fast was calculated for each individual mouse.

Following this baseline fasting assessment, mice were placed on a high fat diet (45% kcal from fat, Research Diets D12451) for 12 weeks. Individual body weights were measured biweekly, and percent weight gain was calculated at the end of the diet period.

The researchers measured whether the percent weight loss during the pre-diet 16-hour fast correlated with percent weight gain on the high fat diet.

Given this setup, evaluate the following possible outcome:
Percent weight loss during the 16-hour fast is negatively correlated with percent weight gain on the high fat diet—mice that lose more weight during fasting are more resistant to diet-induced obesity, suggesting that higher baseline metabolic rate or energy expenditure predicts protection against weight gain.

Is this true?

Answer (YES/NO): YES